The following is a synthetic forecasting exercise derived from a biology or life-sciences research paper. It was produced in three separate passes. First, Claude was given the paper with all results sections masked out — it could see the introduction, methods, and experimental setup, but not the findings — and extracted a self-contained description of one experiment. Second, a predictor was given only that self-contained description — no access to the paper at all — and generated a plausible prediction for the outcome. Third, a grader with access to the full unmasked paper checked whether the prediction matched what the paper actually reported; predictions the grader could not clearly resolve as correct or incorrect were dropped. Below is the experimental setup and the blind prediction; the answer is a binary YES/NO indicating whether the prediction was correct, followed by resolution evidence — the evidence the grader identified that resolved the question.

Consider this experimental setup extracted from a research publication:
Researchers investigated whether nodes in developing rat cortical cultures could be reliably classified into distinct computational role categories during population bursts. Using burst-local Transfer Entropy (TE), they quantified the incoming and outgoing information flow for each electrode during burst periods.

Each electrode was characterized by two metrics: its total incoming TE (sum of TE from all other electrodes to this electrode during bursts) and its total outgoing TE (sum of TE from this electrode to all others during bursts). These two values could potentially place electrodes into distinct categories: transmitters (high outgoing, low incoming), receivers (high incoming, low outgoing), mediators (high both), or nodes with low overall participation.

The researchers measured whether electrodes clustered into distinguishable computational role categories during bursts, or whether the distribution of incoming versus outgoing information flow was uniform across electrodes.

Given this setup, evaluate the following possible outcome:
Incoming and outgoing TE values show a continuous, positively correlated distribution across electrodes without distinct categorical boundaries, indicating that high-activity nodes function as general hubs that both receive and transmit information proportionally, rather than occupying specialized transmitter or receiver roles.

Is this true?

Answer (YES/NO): NO